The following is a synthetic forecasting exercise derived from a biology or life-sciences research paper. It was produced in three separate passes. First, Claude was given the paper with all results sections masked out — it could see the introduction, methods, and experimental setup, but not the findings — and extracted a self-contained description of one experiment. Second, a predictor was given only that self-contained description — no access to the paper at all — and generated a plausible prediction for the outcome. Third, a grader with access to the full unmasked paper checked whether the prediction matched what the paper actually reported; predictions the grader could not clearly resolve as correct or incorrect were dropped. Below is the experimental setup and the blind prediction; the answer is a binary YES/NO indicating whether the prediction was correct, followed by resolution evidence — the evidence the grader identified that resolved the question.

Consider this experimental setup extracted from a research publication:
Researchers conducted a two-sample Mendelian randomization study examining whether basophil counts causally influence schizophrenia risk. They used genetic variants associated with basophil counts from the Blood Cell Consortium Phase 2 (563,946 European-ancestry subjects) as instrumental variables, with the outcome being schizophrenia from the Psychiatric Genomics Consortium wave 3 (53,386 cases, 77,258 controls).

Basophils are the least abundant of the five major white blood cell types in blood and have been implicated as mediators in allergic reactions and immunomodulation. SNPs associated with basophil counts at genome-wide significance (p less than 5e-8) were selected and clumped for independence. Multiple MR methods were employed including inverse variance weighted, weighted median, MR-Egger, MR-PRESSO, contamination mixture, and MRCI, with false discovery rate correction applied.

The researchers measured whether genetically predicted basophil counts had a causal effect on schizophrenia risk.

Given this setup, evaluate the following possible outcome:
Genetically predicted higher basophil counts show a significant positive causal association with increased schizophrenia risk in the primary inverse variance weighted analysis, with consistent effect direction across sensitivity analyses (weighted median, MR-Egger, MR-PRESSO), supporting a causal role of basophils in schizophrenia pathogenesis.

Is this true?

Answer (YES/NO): NO